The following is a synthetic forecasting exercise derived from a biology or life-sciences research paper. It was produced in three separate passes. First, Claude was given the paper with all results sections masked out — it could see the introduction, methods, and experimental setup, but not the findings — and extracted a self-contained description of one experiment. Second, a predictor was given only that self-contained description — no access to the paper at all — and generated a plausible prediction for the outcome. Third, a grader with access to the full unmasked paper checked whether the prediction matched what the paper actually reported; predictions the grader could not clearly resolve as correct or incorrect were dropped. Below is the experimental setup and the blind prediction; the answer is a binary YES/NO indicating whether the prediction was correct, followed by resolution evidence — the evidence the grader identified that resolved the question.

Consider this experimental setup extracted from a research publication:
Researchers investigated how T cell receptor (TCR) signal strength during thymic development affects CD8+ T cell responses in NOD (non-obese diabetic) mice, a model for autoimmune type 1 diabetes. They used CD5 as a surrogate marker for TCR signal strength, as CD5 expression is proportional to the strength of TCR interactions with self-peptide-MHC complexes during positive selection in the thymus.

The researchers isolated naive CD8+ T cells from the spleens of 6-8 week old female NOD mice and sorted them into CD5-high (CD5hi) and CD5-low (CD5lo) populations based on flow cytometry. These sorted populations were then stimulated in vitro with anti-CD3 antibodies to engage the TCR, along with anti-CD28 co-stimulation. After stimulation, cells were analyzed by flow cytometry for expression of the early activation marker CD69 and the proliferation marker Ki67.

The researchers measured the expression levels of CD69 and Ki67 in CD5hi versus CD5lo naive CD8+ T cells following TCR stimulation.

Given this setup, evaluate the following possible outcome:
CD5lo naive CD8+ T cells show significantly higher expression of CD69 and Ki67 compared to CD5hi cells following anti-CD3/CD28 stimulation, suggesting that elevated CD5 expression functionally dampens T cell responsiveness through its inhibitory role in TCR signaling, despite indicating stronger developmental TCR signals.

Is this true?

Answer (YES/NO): NO